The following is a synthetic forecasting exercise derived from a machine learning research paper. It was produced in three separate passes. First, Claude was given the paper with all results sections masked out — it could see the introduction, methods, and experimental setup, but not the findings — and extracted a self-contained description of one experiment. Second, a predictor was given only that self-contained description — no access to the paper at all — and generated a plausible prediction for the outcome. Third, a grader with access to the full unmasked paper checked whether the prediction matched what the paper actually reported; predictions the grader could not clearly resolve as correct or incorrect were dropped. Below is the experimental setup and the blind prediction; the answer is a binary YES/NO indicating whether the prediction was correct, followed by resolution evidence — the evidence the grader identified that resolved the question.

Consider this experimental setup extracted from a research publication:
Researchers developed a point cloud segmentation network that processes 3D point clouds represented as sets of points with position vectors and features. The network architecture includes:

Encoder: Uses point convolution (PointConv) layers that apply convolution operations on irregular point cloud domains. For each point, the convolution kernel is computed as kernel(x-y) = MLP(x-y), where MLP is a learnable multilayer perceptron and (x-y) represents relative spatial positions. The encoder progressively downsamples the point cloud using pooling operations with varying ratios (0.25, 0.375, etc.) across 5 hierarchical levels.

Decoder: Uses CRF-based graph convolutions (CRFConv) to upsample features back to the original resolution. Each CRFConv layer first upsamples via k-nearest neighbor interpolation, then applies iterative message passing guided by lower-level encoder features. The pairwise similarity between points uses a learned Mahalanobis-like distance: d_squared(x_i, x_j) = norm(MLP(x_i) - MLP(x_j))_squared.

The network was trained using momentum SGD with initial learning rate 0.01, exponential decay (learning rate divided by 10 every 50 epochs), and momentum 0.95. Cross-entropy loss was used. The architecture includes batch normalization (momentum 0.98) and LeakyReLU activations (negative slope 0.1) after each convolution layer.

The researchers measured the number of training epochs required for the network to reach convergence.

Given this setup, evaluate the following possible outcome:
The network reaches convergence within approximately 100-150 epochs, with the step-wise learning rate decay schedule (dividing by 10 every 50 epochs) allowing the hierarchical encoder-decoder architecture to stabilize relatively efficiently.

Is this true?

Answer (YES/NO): NO